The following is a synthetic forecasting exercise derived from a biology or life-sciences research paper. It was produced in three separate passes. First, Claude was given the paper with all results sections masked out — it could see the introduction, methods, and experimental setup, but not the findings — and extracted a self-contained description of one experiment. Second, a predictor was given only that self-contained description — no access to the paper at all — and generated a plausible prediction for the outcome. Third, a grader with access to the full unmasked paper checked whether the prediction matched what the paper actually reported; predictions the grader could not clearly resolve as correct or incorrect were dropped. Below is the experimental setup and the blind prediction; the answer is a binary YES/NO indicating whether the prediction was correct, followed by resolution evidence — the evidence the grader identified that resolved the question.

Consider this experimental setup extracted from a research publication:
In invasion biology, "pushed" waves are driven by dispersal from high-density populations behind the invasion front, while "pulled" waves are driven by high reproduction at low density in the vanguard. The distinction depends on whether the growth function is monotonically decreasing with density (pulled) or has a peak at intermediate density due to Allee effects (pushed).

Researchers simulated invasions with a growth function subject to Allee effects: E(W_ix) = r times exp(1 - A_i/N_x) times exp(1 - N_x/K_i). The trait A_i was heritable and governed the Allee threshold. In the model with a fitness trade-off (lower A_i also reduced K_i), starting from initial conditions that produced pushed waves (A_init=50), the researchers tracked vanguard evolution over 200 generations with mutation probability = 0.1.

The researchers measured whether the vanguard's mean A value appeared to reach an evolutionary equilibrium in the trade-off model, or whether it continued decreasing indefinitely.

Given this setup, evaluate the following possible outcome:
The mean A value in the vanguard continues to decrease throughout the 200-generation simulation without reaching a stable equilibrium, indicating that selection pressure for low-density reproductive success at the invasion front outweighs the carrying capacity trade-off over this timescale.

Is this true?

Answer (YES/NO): NO